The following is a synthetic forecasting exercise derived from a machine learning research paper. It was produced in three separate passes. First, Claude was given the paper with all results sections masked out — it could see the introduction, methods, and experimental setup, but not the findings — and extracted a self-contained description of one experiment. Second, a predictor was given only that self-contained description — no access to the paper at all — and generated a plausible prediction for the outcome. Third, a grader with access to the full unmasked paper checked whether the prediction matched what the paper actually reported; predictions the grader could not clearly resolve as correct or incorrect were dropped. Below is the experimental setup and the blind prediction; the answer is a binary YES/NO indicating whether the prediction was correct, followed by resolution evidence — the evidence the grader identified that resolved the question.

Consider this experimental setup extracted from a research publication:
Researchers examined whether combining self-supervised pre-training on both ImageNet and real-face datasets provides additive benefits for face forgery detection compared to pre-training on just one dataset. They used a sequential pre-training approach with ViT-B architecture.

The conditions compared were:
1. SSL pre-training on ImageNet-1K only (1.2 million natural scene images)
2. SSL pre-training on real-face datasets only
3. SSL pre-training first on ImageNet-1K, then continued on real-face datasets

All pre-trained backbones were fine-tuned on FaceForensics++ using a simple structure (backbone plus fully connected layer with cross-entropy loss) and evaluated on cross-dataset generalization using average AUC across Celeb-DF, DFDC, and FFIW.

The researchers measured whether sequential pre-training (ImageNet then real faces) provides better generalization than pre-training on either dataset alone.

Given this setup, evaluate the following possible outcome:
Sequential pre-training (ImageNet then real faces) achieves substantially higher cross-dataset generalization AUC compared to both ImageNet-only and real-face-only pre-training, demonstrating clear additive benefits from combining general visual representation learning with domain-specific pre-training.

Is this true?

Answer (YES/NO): NO